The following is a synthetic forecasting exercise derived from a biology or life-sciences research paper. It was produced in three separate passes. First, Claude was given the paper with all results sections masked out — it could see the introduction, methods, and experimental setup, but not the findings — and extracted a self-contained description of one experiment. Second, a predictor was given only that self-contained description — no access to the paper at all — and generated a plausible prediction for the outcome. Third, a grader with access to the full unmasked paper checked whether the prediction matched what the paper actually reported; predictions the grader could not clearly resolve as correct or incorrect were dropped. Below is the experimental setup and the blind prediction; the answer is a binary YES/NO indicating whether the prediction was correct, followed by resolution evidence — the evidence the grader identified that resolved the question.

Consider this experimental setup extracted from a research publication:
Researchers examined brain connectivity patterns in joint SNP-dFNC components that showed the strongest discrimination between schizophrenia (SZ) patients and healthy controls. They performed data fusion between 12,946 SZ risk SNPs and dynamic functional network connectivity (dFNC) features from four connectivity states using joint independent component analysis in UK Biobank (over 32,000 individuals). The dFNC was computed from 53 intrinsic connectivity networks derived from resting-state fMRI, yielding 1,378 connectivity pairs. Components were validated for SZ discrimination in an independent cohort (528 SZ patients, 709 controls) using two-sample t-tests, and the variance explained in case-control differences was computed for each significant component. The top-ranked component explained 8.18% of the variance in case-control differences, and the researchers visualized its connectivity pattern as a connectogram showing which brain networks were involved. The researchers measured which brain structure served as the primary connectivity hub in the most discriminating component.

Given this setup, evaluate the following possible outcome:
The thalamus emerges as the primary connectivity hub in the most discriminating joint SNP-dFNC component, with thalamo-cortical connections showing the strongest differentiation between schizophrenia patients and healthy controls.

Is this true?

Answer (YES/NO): YES